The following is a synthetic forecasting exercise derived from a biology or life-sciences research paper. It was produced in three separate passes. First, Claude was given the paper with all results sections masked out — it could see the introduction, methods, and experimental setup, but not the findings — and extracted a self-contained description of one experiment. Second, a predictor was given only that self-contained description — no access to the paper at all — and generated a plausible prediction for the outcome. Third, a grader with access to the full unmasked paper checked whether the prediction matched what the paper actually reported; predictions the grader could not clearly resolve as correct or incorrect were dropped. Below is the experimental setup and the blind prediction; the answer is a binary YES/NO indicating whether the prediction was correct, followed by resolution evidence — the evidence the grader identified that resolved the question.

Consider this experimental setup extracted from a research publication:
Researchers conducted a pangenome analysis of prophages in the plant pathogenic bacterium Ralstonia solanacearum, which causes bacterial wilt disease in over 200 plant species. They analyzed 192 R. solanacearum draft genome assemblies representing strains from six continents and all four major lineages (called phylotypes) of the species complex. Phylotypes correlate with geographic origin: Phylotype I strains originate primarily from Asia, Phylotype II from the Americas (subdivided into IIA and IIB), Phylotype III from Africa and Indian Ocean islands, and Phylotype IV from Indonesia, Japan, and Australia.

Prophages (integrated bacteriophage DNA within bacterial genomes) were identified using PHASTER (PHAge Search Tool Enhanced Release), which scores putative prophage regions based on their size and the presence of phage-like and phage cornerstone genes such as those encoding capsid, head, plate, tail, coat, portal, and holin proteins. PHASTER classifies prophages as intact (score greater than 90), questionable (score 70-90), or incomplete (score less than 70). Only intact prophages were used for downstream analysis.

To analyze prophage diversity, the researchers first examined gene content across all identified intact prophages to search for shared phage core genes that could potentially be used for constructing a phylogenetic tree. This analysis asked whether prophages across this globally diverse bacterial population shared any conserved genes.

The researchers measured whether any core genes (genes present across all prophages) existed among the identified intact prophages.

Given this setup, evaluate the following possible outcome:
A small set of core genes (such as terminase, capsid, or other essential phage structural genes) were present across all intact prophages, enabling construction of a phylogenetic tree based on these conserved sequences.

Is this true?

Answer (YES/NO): NO